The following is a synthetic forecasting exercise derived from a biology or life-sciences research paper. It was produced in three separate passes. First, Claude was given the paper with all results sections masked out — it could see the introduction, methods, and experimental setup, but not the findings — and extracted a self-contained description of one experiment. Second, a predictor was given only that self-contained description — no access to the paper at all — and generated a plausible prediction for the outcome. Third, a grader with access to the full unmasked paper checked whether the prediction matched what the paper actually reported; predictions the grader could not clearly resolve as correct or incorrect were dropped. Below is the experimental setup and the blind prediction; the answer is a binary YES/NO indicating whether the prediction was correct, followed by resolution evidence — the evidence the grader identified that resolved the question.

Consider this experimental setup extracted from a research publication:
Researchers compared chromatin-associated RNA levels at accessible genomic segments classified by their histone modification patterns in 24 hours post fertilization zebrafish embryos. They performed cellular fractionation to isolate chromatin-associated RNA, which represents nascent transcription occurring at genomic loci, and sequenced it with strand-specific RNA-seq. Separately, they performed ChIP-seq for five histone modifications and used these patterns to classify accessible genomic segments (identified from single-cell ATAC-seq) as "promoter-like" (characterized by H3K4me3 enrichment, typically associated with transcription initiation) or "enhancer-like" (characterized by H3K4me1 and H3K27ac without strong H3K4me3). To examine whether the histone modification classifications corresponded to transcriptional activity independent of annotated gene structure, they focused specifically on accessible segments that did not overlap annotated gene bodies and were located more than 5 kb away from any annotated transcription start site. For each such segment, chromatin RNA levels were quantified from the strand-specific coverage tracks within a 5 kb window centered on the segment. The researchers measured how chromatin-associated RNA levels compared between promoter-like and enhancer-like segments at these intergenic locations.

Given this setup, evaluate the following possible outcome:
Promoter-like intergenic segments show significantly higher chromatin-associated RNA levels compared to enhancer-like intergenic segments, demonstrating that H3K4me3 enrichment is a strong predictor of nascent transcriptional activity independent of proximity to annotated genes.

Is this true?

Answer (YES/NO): YES